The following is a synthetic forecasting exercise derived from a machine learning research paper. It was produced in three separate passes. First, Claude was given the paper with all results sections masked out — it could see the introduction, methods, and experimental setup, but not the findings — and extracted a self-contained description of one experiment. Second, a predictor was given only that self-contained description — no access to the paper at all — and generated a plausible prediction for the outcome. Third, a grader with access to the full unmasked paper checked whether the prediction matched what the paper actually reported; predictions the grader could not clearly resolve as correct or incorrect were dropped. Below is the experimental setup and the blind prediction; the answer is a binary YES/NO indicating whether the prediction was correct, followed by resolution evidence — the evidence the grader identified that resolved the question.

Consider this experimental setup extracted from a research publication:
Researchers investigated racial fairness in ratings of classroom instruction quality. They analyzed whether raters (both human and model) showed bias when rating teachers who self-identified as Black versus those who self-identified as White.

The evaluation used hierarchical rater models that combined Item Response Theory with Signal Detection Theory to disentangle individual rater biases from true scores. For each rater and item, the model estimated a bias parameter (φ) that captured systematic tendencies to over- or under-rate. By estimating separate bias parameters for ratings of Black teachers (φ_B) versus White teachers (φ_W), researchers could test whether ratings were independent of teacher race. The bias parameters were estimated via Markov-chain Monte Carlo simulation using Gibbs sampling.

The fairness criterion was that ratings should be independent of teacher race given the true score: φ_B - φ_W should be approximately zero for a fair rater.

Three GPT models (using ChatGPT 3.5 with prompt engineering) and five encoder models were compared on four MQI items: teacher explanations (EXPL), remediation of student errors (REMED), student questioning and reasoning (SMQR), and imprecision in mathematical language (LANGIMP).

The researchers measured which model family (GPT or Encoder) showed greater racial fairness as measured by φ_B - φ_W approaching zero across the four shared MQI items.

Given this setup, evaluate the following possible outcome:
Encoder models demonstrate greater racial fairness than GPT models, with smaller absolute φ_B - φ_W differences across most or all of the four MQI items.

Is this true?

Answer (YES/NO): YES